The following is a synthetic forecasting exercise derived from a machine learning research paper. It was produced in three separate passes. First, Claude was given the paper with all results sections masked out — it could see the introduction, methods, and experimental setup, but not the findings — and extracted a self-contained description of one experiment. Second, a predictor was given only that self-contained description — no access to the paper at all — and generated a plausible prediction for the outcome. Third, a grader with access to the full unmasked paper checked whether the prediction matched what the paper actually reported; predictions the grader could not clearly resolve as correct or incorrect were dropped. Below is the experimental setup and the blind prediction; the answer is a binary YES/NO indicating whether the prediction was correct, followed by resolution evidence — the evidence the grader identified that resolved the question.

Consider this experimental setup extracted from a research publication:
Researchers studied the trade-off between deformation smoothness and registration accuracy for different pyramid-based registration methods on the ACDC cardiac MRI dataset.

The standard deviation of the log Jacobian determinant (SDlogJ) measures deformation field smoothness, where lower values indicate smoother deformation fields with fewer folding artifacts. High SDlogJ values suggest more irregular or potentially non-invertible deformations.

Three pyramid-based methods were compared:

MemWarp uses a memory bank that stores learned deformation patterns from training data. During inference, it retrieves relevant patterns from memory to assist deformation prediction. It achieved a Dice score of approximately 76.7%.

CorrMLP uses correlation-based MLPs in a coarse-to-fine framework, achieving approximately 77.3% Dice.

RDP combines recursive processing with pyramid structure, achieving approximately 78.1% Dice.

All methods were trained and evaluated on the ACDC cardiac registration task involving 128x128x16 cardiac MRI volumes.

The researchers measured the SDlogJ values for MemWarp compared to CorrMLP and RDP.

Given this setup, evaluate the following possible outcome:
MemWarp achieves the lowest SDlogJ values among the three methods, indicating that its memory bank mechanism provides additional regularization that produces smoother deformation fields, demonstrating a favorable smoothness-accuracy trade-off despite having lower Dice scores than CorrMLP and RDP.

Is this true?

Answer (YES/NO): NO